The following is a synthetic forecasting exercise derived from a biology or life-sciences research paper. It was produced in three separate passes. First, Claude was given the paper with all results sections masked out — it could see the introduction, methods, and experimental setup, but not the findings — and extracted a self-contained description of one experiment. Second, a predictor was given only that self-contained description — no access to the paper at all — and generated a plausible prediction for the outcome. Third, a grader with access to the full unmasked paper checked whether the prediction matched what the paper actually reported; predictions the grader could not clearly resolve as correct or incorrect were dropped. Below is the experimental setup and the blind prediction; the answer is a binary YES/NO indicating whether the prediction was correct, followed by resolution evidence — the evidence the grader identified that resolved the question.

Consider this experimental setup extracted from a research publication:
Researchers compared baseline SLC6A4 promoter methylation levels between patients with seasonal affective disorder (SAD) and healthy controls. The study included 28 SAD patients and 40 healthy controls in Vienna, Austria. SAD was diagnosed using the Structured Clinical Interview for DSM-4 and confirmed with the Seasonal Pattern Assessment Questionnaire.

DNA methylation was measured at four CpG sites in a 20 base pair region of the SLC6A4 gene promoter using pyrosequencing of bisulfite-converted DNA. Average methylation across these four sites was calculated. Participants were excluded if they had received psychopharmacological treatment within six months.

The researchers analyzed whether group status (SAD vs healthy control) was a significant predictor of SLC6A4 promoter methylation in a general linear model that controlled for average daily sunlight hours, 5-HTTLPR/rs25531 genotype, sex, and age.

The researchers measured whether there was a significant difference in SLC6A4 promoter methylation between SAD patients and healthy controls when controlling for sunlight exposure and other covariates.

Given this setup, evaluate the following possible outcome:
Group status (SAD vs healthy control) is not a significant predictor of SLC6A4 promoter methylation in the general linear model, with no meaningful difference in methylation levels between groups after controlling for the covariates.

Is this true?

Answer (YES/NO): YES